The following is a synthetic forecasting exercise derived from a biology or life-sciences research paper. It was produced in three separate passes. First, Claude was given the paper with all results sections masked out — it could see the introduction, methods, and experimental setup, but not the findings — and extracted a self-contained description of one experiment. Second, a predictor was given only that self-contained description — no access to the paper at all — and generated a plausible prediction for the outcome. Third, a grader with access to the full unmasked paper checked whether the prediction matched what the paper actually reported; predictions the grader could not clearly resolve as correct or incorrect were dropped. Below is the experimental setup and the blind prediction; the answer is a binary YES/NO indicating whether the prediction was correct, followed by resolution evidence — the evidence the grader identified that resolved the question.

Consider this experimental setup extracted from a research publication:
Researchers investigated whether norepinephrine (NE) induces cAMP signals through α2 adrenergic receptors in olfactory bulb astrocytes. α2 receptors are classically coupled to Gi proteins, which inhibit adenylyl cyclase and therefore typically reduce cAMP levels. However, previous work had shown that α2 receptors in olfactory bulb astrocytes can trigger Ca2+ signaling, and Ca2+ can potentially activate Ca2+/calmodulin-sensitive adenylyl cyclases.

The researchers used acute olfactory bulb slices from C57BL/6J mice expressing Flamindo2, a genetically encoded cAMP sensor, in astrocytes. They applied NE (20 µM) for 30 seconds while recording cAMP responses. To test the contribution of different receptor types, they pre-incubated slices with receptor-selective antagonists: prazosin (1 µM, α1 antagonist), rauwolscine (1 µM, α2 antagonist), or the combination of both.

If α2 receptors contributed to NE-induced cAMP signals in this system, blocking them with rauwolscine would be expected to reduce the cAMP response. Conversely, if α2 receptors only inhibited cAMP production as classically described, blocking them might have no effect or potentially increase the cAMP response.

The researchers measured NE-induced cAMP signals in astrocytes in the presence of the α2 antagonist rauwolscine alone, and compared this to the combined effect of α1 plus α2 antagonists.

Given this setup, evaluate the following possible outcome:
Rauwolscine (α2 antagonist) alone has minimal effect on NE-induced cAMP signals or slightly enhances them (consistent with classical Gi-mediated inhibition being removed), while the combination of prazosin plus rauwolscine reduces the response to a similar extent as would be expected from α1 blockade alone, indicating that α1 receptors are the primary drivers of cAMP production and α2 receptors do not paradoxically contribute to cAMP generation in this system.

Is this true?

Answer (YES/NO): NO